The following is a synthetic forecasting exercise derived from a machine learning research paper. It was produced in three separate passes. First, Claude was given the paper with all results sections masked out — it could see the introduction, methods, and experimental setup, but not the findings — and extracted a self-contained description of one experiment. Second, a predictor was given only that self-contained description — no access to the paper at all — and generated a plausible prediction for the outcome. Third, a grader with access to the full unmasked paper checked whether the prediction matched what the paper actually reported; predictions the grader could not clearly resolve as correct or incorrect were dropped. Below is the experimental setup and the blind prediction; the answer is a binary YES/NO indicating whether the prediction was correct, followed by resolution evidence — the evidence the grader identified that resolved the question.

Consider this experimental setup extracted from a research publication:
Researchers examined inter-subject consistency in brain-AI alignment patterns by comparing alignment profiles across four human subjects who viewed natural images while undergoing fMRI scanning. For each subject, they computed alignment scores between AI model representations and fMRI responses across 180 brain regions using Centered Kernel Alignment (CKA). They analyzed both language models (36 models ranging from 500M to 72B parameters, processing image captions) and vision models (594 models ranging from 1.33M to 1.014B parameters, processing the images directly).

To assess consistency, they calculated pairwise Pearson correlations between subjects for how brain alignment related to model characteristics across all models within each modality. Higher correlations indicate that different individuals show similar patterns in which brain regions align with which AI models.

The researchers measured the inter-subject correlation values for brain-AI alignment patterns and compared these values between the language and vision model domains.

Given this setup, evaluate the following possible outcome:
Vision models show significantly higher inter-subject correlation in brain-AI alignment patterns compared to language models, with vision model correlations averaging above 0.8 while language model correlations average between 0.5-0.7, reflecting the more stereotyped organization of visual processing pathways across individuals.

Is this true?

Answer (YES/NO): NO